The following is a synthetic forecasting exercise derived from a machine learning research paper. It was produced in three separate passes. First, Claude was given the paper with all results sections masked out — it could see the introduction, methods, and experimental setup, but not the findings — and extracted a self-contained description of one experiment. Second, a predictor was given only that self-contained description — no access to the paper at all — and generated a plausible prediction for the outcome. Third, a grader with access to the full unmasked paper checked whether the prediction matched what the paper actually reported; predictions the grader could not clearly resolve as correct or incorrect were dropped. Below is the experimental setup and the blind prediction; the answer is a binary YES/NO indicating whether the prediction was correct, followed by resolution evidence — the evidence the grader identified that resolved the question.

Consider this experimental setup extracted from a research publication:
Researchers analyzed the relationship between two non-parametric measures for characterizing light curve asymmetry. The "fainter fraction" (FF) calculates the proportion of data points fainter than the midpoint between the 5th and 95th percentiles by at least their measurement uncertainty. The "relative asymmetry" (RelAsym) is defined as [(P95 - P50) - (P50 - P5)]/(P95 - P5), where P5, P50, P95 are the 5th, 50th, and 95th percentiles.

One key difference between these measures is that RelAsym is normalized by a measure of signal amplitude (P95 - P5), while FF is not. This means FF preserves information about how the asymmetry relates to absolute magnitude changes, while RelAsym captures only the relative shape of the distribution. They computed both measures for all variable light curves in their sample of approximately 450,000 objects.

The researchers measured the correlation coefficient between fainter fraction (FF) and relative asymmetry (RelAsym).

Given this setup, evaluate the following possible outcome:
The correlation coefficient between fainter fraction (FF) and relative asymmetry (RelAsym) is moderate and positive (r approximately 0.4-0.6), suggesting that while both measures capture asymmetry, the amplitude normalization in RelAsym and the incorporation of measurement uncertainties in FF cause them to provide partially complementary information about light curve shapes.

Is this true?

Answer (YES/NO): NO